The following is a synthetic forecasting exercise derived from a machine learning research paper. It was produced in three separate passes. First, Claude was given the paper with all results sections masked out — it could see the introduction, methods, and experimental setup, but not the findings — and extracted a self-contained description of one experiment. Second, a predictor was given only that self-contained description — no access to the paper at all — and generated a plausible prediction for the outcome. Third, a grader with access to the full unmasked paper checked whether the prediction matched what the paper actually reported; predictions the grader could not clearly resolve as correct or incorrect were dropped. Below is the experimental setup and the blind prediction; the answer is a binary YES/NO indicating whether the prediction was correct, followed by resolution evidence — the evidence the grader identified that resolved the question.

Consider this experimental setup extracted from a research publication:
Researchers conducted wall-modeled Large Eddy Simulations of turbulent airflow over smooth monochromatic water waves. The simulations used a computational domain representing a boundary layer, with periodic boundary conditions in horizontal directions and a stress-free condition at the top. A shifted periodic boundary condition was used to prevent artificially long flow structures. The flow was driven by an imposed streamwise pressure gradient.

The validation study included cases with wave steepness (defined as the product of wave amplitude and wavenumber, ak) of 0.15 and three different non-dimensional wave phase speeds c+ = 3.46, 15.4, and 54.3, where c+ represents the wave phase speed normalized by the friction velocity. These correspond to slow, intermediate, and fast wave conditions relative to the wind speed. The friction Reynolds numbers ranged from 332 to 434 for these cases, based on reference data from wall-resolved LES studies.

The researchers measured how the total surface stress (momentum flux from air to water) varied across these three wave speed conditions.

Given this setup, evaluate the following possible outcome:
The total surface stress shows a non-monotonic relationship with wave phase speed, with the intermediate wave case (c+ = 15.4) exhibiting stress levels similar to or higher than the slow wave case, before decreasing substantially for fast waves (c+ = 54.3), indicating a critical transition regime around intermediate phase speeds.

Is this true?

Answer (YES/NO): NO